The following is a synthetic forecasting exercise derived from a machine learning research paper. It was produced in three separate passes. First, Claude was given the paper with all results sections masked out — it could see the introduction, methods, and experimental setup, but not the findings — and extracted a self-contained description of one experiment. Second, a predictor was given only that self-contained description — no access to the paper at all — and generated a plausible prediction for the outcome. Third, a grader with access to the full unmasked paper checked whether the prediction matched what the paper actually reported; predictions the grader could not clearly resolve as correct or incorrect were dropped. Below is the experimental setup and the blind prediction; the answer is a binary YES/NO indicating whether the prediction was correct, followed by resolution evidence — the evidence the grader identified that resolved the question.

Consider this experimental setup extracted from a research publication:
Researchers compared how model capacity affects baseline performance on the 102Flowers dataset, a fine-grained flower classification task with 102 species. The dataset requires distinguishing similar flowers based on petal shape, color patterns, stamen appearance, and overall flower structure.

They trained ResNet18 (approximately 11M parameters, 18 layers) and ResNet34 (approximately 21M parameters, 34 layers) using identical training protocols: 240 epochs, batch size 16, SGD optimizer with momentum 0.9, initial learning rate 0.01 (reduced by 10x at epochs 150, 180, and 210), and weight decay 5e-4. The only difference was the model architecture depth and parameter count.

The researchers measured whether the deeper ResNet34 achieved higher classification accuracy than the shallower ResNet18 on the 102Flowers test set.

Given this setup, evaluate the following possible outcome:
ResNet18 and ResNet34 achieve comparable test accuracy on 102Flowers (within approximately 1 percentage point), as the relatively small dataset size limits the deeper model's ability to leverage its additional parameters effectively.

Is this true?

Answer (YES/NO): YES